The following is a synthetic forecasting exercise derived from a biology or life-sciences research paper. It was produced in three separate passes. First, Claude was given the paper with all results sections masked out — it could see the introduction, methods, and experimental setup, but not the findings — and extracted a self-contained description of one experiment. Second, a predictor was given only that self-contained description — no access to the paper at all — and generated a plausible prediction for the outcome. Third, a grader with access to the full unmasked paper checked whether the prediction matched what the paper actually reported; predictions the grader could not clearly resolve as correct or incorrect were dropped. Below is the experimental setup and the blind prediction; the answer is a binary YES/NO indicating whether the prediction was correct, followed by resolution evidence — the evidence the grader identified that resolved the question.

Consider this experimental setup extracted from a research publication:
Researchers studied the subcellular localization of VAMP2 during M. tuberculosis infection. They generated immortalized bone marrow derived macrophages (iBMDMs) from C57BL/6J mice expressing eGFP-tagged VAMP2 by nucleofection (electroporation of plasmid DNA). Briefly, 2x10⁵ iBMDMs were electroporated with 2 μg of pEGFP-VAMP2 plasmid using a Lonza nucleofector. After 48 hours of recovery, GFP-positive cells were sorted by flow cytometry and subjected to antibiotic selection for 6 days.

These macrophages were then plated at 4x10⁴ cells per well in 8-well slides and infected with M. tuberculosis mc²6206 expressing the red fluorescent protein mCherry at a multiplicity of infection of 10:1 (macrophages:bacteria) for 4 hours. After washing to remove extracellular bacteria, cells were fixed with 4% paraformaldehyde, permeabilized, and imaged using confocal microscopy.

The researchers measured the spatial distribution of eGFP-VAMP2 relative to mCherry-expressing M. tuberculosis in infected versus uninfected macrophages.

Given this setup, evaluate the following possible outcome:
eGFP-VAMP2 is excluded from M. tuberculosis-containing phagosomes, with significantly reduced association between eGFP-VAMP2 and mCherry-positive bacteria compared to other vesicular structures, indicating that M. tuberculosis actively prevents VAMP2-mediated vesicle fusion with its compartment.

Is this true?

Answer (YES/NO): NO